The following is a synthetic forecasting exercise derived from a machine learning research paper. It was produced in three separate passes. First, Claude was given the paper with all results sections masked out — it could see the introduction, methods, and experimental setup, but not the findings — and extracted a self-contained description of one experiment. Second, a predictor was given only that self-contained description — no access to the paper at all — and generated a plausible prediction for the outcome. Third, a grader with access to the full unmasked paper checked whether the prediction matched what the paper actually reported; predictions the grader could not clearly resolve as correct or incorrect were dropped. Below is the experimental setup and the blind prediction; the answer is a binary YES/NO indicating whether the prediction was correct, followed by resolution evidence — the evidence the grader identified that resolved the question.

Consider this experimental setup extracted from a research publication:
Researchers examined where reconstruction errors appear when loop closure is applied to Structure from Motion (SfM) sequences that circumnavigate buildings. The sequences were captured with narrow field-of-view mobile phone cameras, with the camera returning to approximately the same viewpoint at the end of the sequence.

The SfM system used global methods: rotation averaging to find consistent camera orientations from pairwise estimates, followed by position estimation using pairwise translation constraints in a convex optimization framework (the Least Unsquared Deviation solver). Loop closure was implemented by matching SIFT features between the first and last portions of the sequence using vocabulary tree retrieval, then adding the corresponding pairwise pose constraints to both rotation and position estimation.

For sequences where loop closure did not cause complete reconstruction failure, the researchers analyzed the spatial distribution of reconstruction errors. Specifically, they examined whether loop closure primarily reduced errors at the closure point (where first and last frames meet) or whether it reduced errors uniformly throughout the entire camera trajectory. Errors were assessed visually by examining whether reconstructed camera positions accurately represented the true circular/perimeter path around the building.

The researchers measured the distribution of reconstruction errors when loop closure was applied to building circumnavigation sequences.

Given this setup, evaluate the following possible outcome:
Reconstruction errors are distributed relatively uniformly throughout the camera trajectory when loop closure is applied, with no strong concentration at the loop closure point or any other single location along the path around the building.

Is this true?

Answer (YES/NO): NO